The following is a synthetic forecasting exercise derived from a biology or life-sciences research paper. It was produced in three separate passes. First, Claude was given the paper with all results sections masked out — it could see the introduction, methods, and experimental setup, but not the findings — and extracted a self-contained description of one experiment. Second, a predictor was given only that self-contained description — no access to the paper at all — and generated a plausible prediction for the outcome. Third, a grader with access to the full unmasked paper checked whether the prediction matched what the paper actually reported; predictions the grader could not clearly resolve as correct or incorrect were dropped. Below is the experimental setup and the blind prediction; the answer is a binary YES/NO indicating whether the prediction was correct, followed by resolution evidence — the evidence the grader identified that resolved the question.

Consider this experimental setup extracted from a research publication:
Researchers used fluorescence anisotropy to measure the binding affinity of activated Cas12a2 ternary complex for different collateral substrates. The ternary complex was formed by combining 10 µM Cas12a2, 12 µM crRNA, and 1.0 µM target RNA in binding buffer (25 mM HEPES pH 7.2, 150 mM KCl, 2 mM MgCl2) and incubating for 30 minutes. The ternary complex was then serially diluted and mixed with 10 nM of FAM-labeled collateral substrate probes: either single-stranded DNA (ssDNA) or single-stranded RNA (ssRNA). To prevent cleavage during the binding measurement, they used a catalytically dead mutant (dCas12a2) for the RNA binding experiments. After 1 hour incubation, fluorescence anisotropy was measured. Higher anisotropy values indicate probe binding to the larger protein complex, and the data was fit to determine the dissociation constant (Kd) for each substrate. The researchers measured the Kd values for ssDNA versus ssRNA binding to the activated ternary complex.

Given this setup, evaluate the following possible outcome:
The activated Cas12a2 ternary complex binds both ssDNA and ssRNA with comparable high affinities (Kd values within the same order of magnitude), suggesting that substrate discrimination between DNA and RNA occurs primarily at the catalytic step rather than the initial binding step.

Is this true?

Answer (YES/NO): NO